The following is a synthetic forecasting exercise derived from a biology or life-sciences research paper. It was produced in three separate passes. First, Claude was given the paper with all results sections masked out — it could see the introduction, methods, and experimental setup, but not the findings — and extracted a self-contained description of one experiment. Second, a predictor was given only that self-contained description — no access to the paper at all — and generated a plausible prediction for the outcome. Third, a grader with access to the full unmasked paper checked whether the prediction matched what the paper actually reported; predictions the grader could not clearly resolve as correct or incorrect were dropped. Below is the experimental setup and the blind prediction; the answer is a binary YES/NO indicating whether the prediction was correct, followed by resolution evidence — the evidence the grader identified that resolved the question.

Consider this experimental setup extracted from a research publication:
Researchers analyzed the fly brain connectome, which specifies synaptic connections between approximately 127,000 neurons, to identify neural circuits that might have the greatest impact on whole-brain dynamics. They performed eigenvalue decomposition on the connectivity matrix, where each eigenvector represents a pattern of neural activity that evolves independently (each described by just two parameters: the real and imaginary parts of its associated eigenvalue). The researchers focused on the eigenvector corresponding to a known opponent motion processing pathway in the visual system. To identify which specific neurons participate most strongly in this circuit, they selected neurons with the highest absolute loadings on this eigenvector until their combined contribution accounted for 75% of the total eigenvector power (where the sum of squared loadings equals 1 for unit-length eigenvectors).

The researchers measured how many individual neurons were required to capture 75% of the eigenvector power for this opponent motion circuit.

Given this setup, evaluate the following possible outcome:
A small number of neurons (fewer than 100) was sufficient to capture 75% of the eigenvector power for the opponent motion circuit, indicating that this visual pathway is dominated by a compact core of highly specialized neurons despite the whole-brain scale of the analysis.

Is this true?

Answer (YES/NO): YES